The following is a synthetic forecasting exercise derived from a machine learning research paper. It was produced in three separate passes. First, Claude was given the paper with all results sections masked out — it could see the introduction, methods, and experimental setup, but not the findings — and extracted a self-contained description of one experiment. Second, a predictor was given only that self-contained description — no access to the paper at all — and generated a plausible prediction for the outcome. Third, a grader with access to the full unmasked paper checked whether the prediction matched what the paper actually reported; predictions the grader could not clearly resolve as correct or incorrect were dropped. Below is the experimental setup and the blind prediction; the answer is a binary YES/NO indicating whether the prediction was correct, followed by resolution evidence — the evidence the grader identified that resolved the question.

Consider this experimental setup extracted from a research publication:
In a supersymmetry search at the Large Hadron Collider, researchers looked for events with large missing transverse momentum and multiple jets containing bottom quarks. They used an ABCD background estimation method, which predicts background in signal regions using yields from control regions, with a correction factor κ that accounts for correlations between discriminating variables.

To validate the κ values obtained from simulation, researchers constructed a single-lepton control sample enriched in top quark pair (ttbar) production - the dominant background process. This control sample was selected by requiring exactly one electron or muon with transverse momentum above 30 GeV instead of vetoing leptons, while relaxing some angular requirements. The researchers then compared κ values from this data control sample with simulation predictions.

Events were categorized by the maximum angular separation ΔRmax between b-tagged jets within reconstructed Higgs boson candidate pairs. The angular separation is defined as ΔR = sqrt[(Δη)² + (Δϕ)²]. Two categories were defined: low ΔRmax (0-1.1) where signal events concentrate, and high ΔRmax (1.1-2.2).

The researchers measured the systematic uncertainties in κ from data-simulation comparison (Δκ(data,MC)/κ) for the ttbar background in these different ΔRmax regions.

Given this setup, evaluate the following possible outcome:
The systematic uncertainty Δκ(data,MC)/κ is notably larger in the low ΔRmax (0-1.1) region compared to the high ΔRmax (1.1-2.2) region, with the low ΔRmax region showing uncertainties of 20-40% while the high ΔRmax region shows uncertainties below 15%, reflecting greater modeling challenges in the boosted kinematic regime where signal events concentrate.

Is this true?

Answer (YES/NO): NO